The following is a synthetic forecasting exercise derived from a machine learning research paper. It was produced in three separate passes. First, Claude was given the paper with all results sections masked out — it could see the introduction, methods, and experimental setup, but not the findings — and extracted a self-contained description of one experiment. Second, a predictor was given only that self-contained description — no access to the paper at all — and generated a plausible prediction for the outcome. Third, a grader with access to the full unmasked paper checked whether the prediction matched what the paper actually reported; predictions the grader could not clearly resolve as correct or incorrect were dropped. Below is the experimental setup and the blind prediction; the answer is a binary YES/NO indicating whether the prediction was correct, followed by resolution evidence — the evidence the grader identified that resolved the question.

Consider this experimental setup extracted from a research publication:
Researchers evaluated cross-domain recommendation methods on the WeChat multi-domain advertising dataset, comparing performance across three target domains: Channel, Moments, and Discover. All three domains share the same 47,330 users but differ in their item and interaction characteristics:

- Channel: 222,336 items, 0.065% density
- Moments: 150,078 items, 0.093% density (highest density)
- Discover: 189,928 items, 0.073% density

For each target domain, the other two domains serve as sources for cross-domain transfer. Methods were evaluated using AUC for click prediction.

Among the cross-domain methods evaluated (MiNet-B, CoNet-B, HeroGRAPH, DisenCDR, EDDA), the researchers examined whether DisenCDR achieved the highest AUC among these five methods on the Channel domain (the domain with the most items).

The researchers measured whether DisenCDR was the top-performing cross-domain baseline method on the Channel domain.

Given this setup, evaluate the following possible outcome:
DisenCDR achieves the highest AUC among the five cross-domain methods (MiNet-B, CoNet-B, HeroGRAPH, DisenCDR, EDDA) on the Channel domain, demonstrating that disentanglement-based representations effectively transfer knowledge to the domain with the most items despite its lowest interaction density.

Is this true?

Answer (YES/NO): NO